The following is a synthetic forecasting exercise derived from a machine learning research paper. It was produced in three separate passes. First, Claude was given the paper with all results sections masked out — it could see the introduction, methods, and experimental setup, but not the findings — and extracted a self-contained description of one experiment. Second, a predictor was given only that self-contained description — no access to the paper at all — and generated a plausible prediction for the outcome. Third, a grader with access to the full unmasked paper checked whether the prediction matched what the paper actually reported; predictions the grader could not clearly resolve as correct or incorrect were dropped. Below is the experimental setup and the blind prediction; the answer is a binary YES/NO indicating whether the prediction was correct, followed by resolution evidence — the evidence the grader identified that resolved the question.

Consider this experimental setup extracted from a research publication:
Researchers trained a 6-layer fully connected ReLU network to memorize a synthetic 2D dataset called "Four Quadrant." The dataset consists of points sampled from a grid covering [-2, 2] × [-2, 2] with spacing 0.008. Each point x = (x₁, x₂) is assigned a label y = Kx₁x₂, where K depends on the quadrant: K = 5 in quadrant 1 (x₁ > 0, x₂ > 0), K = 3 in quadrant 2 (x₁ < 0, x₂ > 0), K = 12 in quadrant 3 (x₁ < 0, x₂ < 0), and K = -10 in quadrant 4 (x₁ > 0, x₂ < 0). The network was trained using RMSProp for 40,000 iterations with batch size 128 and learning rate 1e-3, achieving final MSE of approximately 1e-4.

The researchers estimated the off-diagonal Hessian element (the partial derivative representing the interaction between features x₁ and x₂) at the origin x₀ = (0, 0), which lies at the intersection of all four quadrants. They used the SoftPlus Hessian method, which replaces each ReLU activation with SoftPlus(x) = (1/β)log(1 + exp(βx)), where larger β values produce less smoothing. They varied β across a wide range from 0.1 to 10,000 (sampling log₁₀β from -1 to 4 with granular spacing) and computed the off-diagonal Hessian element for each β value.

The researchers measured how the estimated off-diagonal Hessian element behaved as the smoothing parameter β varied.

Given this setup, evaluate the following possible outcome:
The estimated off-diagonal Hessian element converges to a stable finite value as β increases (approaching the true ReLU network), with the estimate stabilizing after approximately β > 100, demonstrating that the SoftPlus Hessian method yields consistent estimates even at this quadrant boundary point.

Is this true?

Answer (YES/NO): NO